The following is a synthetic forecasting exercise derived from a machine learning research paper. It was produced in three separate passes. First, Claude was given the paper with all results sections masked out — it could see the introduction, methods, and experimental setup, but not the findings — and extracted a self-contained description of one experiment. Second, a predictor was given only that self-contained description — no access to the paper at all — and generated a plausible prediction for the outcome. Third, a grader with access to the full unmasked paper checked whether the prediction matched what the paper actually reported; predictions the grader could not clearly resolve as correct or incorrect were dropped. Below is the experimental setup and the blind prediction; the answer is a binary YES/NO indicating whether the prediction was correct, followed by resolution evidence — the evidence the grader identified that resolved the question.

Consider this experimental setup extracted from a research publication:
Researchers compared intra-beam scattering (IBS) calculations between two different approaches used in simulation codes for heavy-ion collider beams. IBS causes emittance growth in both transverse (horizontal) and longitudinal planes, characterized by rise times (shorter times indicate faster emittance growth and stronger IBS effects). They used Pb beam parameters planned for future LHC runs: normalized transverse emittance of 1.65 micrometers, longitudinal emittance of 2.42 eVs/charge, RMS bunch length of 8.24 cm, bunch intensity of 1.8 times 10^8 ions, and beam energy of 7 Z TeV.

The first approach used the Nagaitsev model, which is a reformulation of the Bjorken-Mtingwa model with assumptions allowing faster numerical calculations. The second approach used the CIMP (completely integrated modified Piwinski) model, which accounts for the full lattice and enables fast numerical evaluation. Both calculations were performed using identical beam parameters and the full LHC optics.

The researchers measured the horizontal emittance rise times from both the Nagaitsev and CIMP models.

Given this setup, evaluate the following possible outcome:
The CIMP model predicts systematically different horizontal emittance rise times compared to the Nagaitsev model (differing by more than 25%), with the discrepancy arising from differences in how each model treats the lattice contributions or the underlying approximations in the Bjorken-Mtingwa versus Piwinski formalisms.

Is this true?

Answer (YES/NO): NO